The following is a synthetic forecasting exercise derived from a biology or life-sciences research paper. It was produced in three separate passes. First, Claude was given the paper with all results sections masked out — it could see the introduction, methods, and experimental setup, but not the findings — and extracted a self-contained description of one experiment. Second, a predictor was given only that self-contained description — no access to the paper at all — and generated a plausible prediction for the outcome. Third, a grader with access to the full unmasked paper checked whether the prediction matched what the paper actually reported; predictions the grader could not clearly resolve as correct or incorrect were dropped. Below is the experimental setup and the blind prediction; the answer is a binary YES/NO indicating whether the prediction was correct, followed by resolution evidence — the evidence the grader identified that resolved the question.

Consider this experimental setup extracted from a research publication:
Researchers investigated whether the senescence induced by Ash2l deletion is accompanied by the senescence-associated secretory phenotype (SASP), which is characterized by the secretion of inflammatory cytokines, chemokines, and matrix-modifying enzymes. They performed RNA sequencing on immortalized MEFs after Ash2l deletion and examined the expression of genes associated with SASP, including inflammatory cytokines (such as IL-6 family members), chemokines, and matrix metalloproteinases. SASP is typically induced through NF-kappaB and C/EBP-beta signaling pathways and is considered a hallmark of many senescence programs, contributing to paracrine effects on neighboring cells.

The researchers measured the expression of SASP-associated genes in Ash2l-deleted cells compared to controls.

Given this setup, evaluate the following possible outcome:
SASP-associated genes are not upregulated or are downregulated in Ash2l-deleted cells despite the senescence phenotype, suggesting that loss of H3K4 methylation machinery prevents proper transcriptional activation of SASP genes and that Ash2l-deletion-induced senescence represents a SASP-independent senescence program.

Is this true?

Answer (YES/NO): YES